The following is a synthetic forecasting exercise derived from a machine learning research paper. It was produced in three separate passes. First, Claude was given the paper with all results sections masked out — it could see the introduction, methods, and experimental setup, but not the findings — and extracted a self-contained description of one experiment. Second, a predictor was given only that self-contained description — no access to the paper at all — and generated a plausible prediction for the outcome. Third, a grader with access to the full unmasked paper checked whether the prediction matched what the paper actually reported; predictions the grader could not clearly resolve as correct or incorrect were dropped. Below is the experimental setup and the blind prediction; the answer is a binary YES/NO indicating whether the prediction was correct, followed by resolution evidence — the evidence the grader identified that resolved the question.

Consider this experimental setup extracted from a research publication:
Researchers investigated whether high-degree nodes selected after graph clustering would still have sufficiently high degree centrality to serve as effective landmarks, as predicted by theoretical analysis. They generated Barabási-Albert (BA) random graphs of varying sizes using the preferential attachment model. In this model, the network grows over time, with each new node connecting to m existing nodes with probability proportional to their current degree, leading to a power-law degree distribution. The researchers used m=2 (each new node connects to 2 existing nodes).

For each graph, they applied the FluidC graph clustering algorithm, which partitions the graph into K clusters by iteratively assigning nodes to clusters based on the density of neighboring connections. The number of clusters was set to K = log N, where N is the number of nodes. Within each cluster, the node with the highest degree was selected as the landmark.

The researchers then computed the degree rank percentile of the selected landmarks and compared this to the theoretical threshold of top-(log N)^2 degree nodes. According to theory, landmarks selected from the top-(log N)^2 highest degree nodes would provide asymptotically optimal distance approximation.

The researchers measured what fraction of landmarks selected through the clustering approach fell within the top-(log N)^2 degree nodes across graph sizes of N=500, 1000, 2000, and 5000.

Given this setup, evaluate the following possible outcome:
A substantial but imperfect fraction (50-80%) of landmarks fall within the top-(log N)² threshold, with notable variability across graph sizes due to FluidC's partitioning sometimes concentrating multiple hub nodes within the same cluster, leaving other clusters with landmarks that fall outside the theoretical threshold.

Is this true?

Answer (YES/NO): NO